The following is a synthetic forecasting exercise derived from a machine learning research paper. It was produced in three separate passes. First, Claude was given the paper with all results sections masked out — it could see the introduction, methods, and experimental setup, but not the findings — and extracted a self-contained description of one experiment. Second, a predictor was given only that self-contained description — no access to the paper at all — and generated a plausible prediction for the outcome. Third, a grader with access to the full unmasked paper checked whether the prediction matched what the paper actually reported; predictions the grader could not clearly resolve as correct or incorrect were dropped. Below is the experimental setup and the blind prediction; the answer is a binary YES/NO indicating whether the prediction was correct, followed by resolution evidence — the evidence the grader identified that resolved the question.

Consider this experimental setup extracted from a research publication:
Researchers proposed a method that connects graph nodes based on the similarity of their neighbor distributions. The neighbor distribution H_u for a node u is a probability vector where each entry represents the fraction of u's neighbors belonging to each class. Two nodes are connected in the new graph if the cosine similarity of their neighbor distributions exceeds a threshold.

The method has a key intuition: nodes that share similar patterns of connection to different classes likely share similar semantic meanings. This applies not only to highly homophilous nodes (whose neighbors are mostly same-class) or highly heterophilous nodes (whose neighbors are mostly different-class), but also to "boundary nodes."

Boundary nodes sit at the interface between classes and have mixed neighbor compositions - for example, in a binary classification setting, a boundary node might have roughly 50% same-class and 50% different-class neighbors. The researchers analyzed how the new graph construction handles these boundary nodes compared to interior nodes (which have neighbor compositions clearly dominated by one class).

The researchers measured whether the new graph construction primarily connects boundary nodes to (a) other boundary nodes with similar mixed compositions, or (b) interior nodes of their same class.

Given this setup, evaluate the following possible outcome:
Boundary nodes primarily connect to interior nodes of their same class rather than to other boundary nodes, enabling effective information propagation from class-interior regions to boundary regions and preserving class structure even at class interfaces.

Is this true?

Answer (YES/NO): NO